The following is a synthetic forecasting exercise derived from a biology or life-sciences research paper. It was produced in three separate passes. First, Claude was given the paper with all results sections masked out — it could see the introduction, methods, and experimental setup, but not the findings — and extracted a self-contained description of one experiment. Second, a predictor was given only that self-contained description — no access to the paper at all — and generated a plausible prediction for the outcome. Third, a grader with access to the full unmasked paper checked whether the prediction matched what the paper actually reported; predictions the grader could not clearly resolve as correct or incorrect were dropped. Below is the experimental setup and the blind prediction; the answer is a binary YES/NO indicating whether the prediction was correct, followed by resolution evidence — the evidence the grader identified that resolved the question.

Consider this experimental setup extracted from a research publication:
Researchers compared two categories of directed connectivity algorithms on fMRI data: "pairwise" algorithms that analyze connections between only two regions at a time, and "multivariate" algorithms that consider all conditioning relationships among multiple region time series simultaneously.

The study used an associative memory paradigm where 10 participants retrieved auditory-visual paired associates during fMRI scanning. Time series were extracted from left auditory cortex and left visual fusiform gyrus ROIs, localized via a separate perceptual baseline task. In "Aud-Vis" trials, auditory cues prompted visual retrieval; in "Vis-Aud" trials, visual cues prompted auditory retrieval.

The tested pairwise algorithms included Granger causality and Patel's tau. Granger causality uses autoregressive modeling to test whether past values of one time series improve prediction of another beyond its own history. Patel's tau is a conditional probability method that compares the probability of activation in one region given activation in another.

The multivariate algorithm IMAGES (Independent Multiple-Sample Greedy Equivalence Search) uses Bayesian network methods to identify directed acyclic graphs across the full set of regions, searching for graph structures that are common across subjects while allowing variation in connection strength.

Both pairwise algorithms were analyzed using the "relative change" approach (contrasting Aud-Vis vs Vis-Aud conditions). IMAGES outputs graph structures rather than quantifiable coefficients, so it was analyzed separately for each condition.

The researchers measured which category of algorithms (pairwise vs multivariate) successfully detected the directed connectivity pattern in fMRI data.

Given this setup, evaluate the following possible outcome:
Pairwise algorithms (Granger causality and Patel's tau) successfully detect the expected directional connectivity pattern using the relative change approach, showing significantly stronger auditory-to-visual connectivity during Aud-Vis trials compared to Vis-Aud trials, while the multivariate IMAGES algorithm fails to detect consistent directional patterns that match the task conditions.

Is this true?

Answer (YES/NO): NO